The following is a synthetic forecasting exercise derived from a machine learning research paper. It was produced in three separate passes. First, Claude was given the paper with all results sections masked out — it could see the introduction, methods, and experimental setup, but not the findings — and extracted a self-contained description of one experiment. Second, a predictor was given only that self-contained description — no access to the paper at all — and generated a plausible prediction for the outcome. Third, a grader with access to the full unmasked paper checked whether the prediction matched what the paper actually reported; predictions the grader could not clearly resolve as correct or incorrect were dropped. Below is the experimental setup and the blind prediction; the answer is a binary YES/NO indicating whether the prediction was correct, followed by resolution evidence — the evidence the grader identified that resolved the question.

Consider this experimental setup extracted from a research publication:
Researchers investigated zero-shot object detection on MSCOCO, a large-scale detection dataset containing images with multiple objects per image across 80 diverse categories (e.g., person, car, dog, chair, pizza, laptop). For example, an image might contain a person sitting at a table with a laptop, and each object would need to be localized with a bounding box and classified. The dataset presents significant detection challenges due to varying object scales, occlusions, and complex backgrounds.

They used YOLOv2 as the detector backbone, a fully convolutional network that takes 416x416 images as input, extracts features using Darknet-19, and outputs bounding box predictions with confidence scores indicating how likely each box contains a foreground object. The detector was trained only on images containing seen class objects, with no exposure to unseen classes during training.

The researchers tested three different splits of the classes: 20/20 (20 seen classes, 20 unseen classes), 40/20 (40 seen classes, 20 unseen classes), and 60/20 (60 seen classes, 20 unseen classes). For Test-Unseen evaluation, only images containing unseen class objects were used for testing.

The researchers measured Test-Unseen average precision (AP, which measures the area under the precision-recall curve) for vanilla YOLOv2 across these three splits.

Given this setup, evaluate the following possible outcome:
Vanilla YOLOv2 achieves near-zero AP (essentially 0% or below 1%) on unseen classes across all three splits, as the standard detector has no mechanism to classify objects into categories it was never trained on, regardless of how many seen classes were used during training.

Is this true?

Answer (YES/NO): NO